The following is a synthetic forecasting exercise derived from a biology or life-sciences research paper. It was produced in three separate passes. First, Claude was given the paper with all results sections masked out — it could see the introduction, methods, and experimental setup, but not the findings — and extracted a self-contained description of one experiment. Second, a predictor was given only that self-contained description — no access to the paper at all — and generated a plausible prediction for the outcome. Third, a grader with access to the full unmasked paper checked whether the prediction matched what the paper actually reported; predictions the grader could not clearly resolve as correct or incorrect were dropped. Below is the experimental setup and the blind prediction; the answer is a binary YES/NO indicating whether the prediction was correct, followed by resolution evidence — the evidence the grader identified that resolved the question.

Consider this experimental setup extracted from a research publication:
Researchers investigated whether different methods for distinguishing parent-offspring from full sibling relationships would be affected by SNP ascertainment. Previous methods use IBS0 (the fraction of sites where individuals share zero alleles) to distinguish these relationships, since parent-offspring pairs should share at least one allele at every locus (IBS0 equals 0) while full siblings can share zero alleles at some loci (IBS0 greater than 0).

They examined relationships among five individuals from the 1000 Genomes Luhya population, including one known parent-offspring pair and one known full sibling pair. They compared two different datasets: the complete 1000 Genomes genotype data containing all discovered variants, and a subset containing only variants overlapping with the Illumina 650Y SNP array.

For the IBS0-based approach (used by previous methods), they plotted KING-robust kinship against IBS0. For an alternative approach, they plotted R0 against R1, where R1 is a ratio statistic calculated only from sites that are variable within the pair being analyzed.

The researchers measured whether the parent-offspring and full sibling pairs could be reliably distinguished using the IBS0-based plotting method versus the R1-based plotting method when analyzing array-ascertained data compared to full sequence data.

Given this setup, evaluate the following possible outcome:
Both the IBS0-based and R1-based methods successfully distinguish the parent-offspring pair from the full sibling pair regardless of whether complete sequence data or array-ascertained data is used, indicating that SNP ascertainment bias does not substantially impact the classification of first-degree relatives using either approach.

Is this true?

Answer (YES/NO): NO